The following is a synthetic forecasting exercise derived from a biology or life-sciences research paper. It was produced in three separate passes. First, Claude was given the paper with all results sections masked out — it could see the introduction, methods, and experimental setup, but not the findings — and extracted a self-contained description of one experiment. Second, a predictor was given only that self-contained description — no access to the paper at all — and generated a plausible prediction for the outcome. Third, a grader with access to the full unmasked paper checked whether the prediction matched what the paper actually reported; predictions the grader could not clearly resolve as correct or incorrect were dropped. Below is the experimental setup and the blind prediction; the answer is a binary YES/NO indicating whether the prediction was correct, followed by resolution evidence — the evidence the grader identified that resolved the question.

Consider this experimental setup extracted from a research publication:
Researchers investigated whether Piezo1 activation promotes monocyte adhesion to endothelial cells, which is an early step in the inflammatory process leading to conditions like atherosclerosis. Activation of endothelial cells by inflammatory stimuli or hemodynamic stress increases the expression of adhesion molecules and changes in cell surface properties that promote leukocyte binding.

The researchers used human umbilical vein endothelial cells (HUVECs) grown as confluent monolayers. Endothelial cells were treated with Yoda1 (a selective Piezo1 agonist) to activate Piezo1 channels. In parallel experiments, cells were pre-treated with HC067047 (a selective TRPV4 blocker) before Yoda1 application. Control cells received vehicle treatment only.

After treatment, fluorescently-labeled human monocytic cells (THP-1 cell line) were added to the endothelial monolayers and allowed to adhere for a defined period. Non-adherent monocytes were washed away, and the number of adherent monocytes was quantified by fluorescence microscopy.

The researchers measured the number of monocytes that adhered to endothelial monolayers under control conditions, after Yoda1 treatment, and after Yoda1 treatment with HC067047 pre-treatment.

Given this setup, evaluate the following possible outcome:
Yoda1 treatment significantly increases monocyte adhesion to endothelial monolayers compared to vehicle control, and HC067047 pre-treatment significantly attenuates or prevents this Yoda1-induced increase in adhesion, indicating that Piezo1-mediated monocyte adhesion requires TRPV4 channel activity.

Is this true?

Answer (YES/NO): YES